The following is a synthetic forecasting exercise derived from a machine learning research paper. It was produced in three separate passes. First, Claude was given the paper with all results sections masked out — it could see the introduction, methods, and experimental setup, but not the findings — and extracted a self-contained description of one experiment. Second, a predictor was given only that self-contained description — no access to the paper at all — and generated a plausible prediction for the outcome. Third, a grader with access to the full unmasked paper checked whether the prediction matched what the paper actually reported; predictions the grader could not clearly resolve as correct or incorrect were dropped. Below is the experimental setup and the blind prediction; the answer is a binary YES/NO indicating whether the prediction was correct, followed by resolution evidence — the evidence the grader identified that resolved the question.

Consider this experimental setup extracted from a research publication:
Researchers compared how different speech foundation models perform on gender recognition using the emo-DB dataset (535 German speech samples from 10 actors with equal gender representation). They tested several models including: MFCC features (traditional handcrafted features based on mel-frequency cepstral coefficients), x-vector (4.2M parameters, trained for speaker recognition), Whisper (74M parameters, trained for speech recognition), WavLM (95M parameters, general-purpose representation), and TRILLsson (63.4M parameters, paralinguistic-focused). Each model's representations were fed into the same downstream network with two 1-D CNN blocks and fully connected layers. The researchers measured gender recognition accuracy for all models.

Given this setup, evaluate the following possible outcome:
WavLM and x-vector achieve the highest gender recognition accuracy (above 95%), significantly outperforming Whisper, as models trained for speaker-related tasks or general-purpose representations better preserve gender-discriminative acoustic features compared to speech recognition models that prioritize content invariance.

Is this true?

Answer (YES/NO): NO